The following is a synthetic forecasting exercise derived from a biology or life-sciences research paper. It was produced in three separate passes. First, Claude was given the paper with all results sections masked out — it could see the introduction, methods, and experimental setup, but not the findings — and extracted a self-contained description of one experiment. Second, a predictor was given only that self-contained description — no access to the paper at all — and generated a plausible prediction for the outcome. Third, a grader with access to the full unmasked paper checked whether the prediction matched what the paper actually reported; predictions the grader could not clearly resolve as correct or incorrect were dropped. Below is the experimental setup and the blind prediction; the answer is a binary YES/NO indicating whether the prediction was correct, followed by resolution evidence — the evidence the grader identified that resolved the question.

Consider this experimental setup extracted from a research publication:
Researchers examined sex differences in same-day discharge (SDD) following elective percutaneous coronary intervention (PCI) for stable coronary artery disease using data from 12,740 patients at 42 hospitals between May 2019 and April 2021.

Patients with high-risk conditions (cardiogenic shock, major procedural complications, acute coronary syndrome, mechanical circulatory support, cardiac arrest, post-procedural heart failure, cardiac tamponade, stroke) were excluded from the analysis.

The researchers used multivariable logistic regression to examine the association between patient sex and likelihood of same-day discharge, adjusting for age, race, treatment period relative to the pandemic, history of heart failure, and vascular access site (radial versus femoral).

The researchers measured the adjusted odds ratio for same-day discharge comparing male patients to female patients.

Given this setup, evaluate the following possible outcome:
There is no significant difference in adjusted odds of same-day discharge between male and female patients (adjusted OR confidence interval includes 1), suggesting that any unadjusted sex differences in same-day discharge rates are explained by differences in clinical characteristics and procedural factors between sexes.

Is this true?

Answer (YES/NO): NO